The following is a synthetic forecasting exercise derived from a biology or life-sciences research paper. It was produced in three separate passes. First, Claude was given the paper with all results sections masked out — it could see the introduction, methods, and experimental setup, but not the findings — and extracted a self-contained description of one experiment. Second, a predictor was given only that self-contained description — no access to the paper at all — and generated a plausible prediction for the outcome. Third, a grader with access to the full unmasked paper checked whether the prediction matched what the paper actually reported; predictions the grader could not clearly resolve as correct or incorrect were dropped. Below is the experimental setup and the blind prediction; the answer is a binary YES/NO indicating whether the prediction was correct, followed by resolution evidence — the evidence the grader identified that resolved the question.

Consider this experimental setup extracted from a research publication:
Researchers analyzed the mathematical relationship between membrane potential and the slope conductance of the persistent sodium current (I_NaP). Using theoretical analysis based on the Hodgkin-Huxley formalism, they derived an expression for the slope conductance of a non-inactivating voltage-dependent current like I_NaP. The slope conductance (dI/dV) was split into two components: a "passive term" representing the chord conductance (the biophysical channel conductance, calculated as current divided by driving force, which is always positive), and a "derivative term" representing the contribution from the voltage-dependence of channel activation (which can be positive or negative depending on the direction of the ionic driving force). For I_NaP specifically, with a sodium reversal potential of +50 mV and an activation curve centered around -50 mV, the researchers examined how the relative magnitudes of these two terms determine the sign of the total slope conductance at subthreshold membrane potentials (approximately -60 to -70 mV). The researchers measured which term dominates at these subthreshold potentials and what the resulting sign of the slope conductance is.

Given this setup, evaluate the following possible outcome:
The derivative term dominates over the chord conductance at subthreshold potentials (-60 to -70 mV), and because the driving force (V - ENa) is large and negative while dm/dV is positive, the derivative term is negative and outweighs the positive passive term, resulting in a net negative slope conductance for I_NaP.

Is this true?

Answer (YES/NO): YES